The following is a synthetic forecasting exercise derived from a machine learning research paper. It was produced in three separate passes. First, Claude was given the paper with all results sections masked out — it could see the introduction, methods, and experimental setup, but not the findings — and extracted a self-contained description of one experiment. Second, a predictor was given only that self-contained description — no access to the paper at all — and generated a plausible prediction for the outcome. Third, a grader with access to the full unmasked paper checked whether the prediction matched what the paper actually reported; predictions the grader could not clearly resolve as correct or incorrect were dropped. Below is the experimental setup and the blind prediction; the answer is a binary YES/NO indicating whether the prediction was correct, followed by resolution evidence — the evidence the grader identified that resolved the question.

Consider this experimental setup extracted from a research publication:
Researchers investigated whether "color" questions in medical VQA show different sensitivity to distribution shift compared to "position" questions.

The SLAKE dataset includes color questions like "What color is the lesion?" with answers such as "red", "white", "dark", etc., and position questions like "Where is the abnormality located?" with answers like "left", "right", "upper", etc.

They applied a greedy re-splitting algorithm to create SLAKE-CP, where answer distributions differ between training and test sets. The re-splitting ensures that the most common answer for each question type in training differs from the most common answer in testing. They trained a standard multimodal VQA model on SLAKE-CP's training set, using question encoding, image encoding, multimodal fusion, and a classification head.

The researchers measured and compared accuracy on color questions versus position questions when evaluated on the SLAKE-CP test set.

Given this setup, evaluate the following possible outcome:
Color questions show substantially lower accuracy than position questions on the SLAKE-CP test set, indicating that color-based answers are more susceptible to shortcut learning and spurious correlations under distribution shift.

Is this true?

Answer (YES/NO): NO